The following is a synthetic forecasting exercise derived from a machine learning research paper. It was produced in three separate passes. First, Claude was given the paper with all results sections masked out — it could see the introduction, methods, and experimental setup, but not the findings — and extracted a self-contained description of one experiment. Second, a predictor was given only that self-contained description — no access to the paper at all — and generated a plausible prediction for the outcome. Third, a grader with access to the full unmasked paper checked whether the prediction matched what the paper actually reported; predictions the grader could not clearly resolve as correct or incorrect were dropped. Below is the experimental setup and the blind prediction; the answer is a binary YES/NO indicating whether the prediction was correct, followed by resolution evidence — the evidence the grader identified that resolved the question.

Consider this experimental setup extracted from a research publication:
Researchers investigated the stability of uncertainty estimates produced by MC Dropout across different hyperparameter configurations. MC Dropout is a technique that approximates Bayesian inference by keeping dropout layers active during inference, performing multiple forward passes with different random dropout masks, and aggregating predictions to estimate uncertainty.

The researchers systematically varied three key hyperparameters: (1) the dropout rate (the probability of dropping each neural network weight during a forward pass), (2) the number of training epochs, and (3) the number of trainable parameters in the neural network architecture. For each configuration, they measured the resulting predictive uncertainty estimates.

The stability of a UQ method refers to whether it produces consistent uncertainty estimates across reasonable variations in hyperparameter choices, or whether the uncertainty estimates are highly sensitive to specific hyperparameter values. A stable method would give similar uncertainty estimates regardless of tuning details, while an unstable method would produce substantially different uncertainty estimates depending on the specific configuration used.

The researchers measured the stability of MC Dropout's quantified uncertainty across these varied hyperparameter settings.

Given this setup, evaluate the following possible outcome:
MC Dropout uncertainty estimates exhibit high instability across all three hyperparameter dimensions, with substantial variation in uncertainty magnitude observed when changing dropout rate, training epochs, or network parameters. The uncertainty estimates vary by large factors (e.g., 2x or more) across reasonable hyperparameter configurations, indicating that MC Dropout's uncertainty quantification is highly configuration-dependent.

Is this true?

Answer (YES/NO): YES